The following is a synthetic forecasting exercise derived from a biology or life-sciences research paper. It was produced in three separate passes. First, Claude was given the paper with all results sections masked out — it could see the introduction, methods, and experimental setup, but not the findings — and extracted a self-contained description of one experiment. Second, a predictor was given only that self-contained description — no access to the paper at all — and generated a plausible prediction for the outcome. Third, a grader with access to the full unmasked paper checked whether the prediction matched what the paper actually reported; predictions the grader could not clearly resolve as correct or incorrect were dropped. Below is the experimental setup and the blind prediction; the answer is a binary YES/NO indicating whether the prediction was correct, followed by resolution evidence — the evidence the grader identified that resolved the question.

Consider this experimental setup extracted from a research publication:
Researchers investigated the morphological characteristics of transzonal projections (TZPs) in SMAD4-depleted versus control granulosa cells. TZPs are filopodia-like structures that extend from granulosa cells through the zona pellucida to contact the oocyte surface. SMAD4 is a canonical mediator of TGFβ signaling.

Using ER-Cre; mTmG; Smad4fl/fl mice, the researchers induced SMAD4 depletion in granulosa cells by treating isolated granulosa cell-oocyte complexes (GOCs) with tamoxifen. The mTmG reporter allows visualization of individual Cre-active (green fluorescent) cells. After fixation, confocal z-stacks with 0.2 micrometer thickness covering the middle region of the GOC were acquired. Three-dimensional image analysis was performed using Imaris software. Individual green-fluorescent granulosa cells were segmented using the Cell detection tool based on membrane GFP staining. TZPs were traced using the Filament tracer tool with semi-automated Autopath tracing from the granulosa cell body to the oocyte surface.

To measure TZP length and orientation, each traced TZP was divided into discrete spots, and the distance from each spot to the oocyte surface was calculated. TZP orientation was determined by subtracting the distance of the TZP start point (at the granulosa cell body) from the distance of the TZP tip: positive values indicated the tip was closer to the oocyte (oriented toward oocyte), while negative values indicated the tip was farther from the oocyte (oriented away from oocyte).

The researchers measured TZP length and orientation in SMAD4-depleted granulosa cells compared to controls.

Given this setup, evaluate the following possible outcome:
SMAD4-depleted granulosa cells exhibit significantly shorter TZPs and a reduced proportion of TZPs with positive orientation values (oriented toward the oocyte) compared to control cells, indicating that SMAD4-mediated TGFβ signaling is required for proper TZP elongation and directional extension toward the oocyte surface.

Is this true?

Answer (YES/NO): NO